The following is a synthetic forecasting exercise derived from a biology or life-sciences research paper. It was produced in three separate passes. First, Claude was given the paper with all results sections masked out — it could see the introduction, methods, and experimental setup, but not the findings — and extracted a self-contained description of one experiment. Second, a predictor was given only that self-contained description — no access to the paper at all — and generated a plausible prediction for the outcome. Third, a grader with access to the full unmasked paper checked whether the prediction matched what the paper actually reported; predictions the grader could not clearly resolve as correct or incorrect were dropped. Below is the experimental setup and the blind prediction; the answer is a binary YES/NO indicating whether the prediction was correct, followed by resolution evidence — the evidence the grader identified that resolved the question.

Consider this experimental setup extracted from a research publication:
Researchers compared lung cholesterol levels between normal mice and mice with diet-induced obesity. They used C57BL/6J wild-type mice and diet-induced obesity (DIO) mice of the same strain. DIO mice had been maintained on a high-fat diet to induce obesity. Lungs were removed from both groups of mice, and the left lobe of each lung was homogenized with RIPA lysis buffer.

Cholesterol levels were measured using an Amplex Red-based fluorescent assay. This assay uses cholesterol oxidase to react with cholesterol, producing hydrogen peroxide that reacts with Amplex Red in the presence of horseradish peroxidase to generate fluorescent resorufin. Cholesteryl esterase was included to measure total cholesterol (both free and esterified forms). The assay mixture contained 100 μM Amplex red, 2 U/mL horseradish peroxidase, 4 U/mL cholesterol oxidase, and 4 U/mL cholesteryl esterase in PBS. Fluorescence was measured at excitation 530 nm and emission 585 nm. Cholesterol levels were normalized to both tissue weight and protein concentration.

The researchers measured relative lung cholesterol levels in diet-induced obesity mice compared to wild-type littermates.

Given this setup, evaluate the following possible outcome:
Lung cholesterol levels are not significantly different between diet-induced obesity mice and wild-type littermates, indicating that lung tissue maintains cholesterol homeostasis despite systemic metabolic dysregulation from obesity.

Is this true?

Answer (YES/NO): NO